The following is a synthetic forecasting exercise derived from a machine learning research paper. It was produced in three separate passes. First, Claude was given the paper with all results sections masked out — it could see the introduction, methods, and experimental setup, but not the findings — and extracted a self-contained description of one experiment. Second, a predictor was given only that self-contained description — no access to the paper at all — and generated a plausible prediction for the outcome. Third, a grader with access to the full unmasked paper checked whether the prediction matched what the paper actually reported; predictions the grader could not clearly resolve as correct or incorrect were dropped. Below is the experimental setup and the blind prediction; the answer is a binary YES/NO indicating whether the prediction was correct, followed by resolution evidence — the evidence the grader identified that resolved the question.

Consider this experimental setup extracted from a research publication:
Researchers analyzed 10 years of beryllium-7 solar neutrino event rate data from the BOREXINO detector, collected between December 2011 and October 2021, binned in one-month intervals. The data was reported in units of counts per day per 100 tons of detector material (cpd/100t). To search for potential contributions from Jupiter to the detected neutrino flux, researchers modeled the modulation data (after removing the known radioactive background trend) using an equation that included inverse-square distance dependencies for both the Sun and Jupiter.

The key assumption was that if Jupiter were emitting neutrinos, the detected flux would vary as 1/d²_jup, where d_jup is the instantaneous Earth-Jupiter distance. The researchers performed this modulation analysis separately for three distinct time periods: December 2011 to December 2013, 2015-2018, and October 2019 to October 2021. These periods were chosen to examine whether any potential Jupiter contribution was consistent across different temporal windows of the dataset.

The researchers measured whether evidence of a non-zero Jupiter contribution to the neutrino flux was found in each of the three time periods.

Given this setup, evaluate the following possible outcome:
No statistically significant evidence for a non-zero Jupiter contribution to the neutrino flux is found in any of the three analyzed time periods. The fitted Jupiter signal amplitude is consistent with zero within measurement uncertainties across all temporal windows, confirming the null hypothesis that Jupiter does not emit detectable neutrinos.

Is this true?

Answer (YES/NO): NO